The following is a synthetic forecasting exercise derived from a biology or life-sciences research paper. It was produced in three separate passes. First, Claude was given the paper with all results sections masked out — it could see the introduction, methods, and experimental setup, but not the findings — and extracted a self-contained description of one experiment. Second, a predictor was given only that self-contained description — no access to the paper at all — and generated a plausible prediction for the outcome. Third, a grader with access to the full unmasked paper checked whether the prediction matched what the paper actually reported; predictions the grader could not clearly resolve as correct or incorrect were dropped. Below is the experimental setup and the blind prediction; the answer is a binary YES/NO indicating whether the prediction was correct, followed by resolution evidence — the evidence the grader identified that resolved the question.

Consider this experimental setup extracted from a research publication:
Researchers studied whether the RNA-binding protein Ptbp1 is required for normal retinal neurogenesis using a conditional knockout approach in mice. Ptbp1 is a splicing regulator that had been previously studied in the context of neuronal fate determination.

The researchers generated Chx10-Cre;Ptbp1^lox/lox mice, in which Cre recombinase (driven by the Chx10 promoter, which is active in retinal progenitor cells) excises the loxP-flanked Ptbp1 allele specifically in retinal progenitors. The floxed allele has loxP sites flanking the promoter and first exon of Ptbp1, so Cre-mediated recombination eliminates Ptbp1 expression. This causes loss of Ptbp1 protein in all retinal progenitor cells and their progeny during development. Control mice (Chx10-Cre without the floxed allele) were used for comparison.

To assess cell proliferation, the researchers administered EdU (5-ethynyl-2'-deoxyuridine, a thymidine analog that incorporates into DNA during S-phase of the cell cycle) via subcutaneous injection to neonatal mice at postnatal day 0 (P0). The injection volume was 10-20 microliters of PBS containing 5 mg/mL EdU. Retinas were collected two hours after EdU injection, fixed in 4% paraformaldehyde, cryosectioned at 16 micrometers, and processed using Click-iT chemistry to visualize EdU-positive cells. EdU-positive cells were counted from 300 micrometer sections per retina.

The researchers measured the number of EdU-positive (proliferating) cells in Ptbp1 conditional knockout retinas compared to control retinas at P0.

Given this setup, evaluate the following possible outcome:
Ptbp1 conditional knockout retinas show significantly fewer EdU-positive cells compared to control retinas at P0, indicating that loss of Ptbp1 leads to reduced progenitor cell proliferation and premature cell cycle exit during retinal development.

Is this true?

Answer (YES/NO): NO